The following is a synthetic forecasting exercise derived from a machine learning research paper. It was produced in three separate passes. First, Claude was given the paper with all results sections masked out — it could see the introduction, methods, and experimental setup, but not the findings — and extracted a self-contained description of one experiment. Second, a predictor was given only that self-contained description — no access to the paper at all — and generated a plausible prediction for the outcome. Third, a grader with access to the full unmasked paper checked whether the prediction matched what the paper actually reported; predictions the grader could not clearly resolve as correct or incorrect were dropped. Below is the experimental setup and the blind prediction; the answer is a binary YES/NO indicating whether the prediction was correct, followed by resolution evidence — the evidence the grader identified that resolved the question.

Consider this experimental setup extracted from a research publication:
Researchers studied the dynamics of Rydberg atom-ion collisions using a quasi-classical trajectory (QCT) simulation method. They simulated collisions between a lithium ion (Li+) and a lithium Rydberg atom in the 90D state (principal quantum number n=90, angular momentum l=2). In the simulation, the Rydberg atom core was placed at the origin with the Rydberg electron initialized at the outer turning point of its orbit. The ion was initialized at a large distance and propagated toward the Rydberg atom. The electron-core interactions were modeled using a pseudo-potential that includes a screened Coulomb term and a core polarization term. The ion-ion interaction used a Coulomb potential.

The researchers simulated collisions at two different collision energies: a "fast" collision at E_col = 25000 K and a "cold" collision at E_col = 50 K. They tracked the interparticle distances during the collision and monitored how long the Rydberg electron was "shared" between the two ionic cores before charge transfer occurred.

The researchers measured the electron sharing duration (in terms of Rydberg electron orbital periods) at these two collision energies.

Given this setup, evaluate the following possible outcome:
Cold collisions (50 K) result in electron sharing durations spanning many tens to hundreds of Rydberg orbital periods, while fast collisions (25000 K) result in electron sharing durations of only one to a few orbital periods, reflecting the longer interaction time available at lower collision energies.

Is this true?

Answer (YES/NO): NO